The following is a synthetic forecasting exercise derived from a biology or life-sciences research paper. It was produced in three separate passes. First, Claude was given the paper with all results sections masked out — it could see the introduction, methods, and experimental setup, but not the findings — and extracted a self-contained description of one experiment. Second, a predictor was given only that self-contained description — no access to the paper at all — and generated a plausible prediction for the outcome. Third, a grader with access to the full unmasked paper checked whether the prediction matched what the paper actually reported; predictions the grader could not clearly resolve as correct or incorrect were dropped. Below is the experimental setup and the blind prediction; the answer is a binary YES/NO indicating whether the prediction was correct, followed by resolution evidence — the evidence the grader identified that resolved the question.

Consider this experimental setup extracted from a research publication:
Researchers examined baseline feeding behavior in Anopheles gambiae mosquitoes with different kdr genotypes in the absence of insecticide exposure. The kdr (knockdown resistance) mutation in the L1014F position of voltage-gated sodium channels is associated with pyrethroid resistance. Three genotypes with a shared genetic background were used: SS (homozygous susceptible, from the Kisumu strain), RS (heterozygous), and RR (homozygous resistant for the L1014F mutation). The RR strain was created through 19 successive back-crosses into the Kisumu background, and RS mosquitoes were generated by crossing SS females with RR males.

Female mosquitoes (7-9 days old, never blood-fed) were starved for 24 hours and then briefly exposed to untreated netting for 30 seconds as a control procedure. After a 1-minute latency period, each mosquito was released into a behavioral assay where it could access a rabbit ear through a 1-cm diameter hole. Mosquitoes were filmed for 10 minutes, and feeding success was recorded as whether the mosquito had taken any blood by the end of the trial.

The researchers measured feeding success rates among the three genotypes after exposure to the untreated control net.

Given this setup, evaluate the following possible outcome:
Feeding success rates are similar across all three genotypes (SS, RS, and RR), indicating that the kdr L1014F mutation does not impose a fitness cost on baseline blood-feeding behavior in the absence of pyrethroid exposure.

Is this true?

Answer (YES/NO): YES